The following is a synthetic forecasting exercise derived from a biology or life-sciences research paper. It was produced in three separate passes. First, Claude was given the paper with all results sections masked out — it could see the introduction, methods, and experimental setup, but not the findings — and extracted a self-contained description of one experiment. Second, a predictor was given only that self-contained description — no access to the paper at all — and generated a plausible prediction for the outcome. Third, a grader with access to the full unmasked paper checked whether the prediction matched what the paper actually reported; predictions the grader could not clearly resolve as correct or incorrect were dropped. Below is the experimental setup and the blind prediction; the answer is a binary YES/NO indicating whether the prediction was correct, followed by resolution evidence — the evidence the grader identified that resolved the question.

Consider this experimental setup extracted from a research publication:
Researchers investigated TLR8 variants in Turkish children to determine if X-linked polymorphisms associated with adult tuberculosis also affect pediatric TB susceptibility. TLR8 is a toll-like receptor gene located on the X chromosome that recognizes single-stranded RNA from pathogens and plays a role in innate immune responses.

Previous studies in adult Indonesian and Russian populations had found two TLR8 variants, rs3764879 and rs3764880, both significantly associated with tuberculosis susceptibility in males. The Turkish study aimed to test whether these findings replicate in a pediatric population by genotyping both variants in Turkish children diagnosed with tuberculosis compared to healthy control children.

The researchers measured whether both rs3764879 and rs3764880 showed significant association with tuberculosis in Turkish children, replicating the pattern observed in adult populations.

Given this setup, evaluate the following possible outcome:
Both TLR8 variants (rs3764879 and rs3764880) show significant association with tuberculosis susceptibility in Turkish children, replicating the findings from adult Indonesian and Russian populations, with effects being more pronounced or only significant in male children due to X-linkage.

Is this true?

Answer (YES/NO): NO